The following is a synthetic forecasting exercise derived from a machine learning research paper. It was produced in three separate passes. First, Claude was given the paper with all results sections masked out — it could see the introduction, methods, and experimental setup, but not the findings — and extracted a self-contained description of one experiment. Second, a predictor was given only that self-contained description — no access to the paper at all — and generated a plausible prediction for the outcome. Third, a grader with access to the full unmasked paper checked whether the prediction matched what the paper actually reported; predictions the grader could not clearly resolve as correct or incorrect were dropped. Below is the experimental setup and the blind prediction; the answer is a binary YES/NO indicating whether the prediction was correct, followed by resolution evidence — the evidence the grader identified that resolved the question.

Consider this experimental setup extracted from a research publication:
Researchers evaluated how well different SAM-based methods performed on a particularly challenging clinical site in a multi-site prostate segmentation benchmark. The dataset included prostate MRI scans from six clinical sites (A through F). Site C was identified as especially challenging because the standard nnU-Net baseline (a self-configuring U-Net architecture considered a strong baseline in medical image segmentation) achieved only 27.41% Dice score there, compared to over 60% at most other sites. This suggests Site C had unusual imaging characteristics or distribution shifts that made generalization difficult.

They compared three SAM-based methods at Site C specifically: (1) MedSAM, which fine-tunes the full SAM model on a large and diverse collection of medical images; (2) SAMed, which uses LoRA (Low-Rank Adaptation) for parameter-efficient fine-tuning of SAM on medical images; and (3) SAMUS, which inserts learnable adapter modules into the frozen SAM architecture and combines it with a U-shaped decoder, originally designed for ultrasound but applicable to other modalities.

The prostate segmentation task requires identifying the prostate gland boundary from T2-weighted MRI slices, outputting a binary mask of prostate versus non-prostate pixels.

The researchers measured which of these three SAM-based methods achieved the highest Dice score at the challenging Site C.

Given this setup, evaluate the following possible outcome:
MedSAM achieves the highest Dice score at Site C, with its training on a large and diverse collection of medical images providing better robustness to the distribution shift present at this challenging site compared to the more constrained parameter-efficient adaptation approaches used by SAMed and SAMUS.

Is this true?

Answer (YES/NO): NO